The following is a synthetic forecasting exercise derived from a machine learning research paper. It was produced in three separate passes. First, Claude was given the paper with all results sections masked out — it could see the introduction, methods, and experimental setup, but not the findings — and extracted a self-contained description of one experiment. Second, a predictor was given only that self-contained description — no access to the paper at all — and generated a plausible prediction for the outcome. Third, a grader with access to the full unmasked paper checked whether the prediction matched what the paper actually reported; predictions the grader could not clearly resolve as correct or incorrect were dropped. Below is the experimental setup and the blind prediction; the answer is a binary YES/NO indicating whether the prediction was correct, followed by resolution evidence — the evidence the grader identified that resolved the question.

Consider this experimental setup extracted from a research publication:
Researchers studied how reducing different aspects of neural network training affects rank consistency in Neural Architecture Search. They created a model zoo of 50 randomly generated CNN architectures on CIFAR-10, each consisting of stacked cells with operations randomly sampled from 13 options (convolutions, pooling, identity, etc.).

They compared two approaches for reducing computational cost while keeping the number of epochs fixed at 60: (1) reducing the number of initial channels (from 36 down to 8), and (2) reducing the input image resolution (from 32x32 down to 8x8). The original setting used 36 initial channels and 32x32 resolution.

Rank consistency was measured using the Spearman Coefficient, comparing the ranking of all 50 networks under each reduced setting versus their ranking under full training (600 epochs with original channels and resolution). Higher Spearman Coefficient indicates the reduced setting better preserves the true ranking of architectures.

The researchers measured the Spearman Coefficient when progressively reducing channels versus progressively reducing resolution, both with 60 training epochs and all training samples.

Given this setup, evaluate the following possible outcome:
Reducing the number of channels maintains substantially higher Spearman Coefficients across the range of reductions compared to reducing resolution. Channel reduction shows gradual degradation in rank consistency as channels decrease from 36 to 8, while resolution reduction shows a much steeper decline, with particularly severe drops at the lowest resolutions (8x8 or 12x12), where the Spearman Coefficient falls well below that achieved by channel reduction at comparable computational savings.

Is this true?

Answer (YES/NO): NO